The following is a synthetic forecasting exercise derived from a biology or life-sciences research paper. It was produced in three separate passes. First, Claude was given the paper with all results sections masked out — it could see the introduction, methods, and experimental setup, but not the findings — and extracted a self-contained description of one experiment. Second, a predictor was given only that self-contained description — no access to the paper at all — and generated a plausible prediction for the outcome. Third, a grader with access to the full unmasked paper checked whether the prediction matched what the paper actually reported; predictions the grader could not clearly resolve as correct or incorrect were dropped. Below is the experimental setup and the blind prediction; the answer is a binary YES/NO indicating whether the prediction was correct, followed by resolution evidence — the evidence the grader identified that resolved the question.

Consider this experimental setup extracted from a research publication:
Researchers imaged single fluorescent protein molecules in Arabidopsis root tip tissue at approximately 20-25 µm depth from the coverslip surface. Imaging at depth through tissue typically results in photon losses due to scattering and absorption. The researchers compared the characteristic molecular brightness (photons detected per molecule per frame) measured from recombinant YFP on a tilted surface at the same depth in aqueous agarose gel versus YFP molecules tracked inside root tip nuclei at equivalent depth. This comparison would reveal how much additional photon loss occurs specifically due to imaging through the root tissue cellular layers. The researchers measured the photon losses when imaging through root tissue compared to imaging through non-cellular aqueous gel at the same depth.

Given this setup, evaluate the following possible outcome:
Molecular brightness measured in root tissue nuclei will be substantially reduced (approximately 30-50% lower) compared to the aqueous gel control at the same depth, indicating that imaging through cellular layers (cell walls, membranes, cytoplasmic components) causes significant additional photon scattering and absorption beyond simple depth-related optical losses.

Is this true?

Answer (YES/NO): NO